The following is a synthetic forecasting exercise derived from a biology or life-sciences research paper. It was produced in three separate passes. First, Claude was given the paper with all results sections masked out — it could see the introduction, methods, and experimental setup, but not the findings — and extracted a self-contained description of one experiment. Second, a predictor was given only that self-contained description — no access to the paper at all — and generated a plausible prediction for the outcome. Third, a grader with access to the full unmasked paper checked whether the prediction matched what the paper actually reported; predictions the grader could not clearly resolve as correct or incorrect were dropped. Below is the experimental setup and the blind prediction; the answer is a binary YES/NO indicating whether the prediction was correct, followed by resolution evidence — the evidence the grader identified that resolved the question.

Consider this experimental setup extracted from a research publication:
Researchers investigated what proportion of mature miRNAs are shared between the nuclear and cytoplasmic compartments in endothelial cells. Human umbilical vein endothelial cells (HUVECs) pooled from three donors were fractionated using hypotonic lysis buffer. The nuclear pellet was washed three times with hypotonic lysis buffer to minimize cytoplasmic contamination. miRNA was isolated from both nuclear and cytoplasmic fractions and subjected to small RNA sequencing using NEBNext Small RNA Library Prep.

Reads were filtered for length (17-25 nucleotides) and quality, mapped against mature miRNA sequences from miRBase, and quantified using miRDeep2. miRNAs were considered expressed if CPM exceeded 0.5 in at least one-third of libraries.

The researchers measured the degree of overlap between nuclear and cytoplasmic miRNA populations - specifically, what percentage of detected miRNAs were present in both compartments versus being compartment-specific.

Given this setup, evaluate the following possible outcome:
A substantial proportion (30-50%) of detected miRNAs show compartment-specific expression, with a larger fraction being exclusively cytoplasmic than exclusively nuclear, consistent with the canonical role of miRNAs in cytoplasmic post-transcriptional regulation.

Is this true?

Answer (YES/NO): NO